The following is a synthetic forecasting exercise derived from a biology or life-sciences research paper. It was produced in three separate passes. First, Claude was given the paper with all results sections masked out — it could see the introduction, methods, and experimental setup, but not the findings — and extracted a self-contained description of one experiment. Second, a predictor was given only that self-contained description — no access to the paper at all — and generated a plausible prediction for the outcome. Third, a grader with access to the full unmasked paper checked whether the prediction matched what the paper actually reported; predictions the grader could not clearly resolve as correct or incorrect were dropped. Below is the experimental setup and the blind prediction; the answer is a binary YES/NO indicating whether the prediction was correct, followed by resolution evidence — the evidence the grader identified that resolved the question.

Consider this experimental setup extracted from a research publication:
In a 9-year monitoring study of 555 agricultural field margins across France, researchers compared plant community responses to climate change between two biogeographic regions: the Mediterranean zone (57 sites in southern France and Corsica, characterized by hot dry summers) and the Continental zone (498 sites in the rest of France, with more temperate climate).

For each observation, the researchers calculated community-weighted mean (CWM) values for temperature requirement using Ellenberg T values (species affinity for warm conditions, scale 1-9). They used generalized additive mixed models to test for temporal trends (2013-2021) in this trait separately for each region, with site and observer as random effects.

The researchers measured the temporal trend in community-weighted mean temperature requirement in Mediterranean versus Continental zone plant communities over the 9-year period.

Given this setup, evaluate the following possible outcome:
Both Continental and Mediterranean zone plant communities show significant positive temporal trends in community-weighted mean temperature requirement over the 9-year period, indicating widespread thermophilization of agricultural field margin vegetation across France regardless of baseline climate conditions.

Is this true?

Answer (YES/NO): YES